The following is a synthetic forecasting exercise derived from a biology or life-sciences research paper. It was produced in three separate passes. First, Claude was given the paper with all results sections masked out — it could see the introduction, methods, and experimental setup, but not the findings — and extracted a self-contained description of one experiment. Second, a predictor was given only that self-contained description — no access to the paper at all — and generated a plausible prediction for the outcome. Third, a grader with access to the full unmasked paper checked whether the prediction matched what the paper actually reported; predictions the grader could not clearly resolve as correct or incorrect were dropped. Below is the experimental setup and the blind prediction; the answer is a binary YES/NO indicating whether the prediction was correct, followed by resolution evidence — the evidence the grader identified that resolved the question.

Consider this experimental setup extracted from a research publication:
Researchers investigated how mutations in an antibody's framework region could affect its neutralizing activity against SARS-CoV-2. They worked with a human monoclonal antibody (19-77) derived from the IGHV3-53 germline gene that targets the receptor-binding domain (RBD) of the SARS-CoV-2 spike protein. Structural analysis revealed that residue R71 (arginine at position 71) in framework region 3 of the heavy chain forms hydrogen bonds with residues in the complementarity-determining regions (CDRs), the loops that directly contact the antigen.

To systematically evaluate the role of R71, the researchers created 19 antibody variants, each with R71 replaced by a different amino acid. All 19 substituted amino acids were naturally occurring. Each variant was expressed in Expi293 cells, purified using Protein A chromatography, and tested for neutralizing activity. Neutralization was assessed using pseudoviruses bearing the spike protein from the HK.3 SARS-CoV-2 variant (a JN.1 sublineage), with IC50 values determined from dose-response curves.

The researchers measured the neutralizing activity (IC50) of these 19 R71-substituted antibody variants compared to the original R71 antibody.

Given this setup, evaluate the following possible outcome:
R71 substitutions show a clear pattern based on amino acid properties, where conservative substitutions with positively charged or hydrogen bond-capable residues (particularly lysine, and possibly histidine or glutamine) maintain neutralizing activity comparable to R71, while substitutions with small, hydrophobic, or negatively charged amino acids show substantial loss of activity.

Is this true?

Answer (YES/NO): NO